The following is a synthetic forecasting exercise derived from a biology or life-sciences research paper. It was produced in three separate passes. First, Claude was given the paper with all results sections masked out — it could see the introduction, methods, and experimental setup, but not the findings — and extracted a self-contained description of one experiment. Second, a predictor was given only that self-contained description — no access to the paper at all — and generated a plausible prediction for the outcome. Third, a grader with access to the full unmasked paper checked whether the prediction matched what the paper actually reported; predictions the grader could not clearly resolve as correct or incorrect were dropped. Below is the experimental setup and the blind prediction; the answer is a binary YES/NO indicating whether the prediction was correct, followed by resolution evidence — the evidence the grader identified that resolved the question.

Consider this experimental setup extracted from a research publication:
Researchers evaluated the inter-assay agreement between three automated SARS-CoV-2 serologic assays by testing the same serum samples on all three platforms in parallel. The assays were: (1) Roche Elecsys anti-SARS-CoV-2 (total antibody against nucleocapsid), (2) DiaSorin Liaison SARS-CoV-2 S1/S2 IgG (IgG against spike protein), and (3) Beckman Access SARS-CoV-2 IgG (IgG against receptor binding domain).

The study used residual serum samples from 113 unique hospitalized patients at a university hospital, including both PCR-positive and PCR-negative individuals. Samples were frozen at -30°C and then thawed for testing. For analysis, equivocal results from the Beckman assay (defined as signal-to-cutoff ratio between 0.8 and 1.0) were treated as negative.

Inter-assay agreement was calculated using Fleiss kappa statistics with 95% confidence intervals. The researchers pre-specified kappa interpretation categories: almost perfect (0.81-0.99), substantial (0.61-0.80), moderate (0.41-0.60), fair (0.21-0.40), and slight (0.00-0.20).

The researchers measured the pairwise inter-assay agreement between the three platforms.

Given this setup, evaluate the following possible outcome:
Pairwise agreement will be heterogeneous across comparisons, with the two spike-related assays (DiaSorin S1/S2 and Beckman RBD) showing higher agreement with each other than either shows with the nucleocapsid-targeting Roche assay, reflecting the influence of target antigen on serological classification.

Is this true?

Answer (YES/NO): NO